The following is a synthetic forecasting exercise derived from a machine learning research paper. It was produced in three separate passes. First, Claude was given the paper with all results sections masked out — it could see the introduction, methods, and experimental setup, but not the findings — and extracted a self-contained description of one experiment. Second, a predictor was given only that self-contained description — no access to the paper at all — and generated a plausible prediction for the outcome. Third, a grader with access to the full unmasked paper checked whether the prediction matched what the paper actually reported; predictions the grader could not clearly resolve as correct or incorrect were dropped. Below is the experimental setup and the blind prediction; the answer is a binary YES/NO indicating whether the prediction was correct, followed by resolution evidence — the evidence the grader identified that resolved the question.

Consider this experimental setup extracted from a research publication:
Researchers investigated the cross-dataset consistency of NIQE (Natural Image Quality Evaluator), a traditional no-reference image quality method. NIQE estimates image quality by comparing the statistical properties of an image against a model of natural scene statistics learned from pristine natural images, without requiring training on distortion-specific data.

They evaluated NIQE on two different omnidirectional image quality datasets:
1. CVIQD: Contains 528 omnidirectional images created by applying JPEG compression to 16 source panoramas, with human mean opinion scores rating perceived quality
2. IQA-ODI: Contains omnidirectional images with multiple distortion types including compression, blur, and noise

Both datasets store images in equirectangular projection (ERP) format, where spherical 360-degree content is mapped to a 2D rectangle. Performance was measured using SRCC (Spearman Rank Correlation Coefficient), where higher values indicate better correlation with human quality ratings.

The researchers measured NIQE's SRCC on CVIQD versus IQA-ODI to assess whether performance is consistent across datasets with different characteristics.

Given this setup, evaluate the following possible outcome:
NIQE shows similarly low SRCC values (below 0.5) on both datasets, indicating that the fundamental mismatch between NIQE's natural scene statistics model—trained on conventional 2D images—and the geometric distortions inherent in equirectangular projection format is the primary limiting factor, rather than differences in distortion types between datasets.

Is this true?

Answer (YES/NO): NO